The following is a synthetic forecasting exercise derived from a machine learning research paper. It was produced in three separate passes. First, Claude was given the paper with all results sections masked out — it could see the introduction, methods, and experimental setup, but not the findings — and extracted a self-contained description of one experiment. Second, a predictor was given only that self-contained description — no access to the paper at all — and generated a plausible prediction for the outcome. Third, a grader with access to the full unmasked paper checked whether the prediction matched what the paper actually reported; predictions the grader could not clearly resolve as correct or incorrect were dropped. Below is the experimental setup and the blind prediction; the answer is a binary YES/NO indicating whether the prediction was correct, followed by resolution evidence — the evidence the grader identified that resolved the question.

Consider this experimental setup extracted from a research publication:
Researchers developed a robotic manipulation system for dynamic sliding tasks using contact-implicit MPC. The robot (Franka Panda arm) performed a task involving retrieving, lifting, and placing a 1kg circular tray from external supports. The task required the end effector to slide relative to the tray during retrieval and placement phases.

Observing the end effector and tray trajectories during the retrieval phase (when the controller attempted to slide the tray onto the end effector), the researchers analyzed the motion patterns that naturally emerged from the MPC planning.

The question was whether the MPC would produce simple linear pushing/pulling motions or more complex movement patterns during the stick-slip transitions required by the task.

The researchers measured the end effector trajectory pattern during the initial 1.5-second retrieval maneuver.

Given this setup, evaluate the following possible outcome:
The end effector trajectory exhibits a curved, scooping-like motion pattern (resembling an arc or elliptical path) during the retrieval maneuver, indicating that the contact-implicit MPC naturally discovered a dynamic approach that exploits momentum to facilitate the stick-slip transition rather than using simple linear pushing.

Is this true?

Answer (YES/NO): NO